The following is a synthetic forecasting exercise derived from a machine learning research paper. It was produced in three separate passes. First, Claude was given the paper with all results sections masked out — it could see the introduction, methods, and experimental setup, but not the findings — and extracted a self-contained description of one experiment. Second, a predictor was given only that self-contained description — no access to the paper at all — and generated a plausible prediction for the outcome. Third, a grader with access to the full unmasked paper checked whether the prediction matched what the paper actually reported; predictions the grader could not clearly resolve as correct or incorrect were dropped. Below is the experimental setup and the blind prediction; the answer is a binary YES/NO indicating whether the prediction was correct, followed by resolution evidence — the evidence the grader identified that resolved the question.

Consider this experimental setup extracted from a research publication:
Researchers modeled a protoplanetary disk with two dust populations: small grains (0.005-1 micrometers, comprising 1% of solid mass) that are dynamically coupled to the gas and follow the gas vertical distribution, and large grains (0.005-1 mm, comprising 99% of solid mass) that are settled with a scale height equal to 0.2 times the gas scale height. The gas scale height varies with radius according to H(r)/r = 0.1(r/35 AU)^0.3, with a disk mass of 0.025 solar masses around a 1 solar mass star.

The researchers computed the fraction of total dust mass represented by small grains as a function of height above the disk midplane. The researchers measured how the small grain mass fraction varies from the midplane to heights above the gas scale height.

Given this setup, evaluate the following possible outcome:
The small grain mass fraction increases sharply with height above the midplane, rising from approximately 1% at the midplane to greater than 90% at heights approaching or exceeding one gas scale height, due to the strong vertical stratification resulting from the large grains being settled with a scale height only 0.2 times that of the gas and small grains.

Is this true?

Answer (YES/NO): YES